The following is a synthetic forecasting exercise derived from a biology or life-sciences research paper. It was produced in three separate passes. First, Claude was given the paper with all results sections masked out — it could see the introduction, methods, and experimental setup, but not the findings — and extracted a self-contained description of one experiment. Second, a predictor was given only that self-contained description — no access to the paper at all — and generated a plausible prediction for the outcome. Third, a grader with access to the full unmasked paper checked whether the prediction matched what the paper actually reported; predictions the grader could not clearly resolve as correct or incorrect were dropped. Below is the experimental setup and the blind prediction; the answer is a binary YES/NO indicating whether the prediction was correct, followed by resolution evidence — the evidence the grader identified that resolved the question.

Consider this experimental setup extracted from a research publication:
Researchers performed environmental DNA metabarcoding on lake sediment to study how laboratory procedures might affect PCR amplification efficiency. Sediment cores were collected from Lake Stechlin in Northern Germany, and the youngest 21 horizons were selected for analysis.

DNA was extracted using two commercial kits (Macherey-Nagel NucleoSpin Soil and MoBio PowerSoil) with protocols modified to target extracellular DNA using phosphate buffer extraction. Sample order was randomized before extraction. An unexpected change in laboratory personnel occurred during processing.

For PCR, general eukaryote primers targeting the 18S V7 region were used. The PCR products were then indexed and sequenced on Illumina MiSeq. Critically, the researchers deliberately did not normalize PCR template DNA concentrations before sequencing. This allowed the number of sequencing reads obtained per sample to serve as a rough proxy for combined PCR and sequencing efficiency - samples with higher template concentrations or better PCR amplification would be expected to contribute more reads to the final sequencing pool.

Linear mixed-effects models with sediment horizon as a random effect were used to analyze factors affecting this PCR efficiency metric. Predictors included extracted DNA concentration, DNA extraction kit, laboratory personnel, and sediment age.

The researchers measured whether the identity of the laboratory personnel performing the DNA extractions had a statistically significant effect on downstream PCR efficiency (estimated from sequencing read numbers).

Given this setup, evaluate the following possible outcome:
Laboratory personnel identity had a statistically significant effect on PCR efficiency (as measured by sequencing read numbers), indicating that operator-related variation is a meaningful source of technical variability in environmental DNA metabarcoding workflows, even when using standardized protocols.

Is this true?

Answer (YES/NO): YES